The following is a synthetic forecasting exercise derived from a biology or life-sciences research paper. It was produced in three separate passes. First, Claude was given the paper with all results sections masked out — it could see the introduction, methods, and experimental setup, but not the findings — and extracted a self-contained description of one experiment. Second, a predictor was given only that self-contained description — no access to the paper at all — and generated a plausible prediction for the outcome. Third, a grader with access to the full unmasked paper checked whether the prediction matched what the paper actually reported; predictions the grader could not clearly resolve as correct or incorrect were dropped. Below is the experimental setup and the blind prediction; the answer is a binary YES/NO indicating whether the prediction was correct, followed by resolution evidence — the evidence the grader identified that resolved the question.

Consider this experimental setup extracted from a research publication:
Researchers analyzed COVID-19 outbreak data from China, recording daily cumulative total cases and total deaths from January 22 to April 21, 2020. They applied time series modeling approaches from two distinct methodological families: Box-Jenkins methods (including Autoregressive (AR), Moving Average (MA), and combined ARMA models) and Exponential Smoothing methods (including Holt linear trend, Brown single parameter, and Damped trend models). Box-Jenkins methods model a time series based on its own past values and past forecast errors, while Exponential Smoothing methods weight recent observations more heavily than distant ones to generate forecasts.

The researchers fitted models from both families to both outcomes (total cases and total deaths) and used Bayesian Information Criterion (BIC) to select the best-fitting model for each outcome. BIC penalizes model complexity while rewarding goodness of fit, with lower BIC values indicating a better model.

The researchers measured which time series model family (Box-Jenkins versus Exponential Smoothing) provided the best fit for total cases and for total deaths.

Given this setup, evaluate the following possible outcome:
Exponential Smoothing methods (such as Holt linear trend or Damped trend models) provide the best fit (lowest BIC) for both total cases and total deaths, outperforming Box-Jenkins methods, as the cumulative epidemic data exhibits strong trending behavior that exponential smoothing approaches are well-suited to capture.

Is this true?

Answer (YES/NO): NO